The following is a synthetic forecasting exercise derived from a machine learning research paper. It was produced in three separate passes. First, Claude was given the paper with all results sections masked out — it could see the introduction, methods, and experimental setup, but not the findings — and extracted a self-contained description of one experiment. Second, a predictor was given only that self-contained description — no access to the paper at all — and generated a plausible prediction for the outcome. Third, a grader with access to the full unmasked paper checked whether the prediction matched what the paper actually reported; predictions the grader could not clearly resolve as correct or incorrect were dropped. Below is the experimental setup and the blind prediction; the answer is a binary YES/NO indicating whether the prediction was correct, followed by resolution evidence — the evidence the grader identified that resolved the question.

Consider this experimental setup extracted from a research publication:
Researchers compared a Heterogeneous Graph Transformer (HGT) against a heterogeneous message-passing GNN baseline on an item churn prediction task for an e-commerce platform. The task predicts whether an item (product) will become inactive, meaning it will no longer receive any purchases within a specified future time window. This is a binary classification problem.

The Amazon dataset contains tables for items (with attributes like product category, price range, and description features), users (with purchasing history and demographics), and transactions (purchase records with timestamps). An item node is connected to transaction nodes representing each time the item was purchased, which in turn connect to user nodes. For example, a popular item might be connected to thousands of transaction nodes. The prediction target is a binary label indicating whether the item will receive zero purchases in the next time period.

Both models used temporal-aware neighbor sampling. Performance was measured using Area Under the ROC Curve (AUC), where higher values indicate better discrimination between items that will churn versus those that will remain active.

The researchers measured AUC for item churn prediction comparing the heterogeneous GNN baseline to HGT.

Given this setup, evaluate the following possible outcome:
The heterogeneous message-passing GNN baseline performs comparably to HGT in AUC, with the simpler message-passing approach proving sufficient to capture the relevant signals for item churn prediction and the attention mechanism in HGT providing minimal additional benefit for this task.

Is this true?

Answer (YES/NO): NO